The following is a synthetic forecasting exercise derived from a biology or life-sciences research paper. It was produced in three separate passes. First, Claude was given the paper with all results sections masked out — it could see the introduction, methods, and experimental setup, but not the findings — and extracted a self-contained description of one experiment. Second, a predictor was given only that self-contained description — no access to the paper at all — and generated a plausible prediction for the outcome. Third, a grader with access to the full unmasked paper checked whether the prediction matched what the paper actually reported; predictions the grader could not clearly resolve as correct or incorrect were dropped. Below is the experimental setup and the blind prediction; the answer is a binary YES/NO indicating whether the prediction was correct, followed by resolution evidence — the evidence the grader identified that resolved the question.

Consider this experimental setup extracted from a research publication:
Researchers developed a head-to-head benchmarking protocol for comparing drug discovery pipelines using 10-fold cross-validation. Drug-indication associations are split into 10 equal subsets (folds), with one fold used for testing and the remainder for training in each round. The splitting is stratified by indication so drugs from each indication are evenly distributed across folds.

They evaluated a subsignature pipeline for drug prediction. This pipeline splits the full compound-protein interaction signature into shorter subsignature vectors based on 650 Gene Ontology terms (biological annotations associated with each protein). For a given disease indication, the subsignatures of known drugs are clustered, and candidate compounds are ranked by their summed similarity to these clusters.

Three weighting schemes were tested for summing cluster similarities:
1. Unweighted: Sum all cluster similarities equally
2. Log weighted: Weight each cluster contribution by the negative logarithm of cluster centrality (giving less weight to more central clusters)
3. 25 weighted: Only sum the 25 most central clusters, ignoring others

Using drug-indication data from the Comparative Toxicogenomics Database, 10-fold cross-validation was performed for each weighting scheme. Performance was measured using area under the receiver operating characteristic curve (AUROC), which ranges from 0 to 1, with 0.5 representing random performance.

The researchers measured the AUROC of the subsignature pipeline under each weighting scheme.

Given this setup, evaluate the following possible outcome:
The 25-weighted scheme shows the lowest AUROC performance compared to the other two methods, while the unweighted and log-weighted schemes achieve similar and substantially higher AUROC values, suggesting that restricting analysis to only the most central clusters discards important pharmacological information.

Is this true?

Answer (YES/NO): NO